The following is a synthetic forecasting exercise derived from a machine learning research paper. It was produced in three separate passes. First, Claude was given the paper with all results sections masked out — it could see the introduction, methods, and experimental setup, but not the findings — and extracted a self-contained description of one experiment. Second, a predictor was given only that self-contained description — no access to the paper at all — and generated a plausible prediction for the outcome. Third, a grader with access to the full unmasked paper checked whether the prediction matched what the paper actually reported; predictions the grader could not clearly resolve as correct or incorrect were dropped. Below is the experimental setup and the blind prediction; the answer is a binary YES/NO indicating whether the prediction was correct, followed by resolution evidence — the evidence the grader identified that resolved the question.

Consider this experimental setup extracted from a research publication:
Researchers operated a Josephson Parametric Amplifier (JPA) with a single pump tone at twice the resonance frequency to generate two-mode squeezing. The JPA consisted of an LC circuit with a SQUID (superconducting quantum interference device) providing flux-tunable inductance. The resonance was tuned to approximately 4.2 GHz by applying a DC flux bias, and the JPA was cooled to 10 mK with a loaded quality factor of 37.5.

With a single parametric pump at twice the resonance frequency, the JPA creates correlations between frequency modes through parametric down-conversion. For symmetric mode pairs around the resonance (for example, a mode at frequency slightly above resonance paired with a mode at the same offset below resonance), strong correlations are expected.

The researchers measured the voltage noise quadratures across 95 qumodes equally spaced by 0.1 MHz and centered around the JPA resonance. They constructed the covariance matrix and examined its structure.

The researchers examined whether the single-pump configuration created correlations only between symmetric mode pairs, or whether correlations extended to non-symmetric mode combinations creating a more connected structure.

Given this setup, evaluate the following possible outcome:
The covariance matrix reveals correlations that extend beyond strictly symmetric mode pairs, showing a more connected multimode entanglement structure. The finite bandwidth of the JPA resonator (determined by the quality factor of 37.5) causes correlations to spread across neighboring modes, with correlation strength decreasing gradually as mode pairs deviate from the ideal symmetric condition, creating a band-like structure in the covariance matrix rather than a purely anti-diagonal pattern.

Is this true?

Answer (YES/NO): NO